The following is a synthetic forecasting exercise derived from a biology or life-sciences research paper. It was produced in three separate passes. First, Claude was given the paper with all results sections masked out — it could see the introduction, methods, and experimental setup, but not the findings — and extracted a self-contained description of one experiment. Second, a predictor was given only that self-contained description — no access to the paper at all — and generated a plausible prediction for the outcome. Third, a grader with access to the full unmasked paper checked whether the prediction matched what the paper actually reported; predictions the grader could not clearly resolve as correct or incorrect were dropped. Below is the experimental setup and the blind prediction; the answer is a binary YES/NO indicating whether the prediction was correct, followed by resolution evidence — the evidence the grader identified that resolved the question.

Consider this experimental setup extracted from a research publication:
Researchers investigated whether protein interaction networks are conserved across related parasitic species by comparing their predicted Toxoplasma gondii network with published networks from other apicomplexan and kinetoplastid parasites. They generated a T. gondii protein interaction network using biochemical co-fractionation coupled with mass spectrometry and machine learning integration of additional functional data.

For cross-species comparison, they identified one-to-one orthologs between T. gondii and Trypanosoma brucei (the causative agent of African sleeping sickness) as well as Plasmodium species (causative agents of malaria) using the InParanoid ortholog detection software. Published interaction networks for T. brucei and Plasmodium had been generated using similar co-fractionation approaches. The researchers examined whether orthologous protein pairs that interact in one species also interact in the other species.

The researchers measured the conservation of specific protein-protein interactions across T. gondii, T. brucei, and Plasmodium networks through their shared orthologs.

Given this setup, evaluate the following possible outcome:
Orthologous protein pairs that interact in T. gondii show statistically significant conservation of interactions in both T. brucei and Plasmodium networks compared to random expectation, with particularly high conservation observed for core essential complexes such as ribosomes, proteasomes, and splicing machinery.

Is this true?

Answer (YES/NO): NO